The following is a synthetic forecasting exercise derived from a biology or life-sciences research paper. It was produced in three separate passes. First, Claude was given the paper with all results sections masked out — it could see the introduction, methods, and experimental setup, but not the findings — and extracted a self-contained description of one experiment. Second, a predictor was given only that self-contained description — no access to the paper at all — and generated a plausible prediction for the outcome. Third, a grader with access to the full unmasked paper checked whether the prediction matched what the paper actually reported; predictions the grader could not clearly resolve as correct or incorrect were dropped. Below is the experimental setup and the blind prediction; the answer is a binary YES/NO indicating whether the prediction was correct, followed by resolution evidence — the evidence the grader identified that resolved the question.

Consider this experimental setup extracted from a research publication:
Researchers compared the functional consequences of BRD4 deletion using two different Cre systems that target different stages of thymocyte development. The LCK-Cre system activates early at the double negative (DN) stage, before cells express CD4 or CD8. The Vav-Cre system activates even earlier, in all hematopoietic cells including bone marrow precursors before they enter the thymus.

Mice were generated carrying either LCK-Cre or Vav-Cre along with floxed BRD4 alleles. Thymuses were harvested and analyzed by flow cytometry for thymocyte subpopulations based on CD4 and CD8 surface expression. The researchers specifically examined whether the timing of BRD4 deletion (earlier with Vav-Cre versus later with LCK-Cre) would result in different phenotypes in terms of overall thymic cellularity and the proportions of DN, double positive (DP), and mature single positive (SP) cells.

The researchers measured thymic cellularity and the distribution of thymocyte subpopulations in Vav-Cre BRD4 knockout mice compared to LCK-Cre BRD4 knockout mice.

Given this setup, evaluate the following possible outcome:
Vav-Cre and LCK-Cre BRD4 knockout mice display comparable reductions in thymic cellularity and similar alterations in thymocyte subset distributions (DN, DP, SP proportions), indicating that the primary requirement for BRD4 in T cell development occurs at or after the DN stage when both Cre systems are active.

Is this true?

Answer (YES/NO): NO